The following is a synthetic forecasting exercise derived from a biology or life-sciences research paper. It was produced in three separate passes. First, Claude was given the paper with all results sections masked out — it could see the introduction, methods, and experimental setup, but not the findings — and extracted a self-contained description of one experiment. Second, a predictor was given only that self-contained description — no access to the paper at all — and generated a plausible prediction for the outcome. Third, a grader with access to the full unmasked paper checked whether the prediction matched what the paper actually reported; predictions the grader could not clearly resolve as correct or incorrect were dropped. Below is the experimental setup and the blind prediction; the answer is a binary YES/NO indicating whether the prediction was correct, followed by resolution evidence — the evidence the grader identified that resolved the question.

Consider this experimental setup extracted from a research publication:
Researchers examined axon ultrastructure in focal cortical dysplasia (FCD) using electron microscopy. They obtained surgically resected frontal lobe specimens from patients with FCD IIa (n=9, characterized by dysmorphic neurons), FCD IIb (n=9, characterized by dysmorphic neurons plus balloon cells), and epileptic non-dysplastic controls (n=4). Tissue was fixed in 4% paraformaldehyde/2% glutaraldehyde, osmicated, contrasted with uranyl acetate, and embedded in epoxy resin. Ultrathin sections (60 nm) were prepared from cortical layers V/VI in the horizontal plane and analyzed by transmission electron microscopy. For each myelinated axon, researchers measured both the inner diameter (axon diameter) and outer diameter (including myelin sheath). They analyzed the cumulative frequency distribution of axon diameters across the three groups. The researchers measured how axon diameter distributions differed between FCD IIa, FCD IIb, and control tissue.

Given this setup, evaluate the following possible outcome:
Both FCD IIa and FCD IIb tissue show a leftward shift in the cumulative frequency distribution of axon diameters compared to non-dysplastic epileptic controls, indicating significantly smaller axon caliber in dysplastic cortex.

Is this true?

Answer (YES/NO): NO